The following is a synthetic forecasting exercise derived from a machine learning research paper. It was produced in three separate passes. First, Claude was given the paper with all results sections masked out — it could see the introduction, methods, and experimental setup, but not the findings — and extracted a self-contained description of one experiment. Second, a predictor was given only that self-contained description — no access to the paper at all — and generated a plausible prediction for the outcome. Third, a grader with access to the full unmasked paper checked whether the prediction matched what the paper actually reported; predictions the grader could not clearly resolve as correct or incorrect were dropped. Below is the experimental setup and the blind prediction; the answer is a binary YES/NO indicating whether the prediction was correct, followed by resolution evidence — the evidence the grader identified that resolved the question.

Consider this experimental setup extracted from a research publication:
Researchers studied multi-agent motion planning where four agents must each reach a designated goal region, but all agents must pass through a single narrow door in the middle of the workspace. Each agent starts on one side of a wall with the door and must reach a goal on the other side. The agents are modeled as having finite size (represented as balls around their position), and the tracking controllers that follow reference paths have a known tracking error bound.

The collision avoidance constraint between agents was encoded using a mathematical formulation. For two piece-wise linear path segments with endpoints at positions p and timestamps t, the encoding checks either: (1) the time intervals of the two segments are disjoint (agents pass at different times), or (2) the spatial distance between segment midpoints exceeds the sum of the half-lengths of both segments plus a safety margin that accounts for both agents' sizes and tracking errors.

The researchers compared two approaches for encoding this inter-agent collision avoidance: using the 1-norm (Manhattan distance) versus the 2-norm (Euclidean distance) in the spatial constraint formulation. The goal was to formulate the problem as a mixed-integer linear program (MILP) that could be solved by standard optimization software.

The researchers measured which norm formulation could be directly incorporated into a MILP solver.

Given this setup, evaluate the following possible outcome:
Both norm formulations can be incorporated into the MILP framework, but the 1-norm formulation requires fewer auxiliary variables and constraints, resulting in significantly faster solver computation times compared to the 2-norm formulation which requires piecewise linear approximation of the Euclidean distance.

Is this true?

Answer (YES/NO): NO